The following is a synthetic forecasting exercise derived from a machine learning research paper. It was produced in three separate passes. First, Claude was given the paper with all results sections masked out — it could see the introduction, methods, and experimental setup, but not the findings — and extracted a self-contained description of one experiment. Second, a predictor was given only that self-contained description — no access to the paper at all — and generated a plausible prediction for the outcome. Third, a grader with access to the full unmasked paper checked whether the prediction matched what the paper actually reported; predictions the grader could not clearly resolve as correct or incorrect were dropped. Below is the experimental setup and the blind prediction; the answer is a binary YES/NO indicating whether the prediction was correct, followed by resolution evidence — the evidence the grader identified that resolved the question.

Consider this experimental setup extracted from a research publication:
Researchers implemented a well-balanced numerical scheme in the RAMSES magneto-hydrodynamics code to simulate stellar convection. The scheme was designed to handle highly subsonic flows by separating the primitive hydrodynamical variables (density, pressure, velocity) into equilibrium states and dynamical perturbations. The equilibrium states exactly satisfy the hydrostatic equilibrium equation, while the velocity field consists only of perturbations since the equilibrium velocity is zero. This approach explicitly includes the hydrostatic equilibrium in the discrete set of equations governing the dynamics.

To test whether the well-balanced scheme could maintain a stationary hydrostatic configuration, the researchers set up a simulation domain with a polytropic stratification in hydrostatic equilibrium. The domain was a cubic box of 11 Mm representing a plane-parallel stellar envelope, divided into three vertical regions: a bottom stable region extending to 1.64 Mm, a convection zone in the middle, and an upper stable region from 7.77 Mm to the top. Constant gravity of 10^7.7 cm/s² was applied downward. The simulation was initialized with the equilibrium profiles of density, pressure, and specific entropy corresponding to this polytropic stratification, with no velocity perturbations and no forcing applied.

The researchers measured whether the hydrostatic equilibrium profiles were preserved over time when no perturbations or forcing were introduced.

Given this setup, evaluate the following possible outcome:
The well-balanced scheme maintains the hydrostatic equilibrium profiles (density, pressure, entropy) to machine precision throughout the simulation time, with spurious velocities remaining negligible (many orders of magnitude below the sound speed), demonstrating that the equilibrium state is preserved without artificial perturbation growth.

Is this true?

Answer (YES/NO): YES